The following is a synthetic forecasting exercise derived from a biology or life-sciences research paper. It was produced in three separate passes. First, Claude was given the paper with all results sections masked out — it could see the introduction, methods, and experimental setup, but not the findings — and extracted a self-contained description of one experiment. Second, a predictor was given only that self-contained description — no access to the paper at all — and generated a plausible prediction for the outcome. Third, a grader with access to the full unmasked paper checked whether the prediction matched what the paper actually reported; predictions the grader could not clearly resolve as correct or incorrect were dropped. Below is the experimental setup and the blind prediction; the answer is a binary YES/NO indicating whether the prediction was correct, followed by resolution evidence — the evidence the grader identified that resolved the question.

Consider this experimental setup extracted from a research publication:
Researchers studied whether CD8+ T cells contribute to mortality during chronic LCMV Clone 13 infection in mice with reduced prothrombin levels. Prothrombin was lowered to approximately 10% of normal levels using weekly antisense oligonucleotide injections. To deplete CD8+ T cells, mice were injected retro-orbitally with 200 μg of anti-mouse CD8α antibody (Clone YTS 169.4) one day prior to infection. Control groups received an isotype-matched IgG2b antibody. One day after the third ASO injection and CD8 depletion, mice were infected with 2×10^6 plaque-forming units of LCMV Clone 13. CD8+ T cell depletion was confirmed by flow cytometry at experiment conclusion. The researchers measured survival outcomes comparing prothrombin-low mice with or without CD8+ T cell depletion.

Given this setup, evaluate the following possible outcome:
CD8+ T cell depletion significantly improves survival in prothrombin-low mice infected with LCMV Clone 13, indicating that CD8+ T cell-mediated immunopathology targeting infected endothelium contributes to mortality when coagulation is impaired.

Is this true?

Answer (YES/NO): NO